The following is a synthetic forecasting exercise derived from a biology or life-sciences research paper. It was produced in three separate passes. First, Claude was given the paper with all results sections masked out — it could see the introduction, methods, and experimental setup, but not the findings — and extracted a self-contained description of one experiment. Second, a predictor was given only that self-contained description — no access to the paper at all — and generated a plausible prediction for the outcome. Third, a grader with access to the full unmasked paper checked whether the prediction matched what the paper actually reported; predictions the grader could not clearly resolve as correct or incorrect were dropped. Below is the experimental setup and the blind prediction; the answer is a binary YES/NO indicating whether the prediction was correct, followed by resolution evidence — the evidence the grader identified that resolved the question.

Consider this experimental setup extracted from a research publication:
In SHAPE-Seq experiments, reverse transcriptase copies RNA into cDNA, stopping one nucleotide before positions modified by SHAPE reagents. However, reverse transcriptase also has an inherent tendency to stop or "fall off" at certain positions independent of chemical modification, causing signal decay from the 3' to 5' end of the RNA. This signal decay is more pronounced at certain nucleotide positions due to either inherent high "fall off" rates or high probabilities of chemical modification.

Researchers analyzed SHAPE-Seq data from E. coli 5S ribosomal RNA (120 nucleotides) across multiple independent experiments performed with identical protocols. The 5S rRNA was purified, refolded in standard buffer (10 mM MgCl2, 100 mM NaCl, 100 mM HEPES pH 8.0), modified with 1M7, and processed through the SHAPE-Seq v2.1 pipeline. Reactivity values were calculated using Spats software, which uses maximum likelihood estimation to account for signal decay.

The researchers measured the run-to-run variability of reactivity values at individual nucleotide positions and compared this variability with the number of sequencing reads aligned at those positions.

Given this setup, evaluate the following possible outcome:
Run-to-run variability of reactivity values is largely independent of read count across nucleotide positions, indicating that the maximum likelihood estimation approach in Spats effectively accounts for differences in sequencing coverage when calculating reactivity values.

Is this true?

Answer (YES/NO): NO